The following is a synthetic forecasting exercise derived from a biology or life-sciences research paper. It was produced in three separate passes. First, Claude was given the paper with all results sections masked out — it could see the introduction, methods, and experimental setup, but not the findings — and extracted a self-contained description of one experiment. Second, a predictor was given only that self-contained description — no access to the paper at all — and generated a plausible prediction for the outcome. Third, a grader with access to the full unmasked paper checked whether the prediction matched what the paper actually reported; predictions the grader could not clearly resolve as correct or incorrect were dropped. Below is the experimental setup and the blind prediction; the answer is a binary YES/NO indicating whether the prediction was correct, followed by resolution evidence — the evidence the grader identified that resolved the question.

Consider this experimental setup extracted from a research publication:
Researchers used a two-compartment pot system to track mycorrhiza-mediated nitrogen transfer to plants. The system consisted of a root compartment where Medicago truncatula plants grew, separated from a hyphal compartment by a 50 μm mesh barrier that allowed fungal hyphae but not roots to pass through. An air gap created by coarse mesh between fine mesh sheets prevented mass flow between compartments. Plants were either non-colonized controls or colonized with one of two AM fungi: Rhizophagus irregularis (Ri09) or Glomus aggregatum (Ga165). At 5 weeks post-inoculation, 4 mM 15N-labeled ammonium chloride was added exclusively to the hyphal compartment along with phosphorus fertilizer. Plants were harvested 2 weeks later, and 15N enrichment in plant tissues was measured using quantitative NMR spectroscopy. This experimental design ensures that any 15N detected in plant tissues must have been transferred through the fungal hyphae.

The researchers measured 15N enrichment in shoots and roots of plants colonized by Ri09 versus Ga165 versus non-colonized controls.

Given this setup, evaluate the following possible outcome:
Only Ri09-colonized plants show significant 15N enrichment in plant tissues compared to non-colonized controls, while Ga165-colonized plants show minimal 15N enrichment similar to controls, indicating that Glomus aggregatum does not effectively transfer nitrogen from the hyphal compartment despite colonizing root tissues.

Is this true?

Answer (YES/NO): NO